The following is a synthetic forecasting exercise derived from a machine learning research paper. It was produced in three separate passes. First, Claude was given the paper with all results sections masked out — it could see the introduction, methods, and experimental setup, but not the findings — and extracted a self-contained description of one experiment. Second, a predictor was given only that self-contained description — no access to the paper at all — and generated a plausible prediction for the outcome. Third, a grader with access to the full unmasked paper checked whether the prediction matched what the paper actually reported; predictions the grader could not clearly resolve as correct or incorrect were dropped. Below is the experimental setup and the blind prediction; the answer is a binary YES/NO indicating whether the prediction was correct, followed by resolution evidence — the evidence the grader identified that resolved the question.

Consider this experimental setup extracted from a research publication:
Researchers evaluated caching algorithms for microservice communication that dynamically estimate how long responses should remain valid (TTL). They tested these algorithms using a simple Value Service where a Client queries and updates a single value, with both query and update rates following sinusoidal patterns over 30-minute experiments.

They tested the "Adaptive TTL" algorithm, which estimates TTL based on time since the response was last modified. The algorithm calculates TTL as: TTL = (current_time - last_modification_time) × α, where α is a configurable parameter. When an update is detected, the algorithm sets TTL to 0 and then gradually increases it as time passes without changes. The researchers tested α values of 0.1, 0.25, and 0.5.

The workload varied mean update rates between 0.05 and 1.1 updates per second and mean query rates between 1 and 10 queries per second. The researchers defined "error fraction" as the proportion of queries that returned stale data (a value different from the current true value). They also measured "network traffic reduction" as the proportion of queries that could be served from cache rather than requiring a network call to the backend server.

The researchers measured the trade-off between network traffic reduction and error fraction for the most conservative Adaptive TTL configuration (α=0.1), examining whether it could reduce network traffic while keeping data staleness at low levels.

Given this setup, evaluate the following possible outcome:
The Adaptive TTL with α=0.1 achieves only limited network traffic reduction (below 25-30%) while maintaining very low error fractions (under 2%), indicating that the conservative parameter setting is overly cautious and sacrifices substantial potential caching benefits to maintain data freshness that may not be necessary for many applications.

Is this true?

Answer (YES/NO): NO